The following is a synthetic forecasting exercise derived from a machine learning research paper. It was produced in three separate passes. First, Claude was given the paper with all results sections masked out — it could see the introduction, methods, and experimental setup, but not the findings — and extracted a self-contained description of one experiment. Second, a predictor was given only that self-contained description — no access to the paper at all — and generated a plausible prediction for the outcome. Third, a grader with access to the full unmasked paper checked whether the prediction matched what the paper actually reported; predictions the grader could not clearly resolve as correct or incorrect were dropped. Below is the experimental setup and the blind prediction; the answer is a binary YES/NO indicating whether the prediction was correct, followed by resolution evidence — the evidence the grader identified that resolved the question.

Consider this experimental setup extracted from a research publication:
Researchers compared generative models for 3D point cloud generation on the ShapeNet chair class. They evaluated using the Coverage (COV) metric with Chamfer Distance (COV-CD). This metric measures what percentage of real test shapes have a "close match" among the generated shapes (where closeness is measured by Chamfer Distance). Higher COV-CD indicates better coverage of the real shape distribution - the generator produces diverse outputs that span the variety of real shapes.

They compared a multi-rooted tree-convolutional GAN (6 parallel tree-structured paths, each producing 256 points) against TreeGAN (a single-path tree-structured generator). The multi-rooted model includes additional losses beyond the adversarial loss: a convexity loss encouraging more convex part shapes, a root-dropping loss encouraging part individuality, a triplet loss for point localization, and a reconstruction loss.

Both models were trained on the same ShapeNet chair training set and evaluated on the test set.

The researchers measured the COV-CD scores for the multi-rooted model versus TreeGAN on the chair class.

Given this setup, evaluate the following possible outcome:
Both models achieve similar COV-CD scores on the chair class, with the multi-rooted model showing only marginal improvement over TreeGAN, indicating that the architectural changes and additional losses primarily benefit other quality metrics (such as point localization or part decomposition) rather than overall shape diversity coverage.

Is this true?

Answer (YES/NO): NO